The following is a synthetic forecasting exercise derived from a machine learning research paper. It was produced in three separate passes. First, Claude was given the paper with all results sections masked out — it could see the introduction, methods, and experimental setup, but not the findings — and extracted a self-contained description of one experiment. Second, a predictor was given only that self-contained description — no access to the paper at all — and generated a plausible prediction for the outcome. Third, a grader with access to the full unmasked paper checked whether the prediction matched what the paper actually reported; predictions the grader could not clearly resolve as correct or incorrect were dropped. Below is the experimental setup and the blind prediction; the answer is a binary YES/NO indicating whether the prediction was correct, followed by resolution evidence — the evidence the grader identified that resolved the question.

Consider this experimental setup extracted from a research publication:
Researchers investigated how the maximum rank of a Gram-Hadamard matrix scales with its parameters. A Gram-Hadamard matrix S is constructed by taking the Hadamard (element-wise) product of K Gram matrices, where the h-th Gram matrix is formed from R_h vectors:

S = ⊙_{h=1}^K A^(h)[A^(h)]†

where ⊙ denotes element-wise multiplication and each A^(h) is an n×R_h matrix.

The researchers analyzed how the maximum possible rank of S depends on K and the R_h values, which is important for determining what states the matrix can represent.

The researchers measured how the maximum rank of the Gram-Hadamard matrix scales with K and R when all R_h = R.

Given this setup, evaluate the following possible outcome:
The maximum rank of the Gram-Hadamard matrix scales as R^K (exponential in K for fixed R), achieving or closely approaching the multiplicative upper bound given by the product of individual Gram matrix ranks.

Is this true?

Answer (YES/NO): YES